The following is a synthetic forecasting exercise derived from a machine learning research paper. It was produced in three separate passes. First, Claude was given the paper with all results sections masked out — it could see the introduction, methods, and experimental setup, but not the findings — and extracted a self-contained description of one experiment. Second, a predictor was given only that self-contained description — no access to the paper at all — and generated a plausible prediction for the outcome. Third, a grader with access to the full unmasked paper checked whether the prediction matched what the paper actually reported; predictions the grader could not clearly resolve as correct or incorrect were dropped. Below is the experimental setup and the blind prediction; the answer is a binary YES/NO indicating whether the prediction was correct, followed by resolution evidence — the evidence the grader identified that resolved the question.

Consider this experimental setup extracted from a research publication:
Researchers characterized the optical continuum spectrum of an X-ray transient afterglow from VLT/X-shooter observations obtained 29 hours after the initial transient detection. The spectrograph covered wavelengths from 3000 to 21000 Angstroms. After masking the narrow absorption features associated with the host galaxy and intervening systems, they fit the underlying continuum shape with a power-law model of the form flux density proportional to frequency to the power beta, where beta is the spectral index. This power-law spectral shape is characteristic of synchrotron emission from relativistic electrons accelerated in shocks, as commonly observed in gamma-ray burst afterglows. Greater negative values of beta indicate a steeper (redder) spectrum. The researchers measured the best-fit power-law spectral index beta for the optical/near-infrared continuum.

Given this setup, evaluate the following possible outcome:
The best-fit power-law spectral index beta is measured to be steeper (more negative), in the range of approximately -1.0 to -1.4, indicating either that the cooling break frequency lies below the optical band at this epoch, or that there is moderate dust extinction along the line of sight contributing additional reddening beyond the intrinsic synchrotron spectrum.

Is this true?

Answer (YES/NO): YES